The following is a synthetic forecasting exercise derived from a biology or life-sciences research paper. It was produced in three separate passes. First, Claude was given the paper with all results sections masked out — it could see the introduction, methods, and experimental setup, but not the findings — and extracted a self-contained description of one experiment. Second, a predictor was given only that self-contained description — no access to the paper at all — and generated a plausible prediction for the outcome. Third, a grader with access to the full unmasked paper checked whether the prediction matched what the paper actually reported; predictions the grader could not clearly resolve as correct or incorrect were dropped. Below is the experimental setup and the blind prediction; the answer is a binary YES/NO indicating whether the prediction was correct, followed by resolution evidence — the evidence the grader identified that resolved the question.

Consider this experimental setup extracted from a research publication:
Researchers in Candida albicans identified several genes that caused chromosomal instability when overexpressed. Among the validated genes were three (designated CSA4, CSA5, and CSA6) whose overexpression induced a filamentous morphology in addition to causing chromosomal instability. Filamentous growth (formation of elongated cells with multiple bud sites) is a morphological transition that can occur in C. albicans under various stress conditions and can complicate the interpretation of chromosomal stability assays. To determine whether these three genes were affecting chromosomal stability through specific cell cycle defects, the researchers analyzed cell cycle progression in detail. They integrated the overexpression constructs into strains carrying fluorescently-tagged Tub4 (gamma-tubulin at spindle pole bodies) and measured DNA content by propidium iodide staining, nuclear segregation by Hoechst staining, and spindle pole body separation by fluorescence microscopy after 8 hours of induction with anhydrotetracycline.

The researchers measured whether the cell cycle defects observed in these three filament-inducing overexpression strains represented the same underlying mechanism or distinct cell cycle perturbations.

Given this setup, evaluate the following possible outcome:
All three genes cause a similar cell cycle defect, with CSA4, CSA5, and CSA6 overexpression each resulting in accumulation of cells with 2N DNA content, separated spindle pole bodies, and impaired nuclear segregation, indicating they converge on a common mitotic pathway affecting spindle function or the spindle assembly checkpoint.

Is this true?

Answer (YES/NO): NO